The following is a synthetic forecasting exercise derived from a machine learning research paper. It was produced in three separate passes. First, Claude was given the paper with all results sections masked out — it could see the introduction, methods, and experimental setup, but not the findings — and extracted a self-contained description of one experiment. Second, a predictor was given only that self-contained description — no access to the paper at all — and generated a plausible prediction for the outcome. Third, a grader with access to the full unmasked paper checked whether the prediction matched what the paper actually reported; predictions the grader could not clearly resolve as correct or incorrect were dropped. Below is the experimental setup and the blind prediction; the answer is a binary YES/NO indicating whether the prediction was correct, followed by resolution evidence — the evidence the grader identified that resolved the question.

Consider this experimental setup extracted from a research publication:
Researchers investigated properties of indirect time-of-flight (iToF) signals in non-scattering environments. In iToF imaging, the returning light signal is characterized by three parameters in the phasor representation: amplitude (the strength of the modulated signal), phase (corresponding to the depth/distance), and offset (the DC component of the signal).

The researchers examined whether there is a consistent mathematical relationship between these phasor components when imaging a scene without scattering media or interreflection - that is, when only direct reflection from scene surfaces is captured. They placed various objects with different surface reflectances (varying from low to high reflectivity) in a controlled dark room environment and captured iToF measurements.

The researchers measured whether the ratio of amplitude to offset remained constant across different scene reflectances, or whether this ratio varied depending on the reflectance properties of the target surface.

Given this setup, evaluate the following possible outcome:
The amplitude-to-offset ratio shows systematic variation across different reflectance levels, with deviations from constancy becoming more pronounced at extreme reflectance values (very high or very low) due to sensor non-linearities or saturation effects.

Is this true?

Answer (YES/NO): NO